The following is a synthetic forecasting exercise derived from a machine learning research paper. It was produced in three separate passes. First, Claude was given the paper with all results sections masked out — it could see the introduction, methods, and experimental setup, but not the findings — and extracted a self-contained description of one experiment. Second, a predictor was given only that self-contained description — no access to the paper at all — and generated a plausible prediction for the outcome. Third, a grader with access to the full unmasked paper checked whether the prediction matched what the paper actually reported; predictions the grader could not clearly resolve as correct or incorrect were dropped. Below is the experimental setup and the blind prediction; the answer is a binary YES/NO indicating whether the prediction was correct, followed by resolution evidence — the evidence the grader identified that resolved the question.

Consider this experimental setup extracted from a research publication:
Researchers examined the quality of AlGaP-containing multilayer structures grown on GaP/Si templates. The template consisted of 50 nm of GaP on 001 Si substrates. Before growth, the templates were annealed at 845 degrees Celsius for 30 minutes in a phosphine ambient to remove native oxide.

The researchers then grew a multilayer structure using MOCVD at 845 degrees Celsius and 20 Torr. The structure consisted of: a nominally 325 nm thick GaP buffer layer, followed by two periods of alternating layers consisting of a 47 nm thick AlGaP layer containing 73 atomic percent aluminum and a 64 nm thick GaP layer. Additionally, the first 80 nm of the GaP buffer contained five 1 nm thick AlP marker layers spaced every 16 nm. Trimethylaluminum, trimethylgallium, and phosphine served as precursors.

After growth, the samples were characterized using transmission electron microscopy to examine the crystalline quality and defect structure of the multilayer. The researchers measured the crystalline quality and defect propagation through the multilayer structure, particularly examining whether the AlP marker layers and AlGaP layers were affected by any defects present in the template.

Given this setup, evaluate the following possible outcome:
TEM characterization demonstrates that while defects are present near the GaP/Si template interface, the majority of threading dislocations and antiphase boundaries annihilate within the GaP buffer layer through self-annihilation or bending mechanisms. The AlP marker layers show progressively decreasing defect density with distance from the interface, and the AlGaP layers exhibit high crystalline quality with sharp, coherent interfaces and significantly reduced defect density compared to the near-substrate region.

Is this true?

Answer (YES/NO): NO